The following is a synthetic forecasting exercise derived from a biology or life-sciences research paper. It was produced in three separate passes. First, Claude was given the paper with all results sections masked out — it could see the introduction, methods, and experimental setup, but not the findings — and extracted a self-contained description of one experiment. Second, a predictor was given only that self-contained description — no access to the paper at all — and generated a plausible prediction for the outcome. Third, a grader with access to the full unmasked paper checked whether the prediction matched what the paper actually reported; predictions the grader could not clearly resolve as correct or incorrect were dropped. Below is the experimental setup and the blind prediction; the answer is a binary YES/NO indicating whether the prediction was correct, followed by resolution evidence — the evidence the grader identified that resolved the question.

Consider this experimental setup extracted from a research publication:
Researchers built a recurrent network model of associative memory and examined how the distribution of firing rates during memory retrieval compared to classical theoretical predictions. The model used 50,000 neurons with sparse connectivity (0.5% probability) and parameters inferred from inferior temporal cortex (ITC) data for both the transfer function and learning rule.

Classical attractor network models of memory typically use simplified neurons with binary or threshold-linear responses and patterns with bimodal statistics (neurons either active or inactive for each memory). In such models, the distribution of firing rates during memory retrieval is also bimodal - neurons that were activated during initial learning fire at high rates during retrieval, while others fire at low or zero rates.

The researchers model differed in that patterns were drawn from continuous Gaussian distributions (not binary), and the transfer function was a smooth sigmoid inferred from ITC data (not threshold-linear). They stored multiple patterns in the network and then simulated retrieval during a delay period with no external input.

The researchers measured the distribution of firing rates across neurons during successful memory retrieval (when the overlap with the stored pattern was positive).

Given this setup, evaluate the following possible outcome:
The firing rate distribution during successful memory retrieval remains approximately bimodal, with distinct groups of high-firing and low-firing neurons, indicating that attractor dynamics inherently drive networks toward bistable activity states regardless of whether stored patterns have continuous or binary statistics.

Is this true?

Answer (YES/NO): NO